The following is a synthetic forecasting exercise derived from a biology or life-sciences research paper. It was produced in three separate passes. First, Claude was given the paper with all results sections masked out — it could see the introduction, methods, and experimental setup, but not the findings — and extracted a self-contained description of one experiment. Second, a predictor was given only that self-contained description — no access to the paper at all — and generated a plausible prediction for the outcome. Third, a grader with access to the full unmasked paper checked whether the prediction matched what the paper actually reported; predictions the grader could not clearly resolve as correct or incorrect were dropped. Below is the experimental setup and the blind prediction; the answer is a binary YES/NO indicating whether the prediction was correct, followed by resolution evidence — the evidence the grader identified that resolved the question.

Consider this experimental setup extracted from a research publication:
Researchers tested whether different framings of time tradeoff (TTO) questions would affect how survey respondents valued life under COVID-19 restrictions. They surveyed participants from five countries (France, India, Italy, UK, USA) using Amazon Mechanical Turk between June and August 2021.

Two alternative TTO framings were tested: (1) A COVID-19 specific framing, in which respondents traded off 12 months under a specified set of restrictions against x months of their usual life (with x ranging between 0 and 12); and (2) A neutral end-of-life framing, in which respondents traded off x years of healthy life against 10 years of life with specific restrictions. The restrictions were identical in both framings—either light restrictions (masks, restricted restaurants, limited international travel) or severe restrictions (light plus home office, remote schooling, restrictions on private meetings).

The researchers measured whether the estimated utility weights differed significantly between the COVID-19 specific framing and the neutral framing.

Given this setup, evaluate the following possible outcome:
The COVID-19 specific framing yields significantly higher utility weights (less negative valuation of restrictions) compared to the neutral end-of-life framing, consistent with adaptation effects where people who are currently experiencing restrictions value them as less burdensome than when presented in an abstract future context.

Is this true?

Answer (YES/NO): NO